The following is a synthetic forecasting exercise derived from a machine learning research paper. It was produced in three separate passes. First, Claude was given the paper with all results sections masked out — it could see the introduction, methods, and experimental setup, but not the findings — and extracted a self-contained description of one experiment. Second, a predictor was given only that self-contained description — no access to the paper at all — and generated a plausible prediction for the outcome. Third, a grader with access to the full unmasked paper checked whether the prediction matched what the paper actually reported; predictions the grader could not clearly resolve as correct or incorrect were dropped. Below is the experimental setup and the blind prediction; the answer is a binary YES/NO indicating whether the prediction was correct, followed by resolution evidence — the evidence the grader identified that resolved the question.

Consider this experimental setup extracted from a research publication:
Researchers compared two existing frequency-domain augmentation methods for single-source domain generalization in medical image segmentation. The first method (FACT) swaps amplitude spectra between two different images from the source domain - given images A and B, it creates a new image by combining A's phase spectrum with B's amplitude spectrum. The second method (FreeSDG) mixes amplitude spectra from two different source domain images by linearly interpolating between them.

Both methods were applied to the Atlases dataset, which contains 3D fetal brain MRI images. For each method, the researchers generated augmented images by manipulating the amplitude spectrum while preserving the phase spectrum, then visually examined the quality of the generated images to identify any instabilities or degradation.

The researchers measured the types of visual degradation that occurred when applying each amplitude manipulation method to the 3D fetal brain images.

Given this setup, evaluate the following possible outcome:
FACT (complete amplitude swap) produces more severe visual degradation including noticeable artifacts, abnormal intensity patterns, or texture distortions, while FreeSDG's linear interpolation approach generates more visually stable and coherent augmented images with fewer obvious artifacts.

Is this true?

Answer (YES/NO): NO